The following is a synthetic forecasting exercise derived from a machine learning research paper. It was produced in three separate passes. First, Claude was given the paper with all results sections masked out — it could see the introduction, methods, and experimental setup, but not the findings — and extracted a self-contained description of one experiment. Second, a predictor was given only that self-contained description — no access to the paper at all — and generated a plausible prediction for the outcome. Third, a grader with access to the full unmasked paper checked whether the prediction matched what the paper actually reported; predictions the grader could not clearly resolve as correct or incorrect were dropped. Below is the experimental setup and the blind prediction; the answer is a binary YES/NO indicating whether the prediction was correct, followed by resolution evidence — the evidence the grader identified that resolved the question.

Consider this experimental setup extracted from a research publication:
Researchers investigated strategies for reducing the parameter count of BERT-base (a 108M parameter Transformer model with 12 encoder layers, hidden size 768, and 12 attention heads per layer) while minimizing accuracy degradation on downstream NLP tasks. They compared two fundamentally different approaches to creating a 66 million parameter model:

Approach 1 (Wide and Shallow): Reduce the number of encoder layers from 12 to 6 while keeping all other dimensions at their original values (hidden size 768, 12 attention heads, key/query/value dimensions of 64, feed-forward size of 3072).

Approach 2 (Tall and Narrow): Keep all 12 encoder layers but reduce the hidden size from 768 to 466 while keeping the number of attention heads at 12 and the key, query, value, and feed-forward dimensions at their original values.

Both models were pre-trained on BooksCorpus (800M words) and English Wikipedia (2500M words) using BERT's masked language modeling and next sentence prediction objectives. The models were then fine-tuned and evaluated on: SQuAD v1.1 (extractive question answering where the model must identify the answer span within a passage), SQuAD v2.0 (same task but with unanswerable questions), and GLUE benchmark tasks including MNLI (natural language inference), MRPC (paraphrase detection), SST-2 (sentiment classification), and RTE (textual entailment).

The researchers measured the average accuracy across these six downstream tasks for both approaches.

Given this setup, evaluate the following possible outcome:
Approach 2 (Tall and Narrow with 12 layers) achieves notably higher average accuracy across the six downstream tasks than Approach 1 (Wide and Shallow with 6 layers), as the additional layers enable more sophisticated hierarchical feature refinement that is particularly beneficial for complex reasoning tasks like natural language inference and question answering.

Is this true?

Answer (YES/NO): YES